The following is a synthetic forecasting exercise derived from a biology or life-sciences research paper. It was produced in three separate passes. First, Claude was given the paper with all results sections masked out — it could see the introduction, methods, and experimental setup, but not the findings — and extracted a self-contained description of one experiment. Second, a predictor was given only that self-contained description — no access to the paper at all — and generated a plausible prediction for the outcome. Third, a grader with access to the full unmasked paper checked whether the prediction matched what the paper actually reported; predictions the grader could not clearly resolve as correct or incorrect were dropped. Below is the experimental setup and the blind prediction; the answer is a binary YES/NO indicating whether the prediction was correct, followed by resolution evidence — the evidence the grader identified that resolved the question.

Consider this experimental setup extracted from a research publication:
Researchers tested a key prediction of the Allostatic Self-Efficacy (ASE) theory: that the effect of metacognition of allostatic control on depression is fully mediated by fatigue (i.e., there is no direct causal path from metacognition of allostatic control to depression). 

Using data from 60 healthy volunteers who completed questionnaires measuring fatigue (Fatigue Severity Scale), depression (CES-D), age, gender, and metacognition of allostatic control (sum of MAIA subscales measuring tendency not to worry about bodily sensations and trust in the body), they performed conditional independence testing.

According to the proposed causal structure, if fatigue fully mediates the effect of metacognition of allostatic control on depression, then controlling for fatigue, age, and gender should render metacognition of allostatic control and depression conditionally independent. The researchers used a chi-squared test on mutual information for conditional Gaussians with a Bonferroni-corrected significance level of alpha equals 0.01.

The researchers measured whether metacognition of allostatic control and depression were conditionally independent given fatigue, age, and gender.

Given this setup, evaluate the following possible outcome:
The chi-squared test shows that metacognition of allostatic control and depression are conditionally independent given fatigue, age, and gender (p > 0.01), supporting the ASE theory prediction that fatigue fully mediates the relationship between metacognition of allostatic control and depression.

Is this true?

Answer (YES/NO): NO